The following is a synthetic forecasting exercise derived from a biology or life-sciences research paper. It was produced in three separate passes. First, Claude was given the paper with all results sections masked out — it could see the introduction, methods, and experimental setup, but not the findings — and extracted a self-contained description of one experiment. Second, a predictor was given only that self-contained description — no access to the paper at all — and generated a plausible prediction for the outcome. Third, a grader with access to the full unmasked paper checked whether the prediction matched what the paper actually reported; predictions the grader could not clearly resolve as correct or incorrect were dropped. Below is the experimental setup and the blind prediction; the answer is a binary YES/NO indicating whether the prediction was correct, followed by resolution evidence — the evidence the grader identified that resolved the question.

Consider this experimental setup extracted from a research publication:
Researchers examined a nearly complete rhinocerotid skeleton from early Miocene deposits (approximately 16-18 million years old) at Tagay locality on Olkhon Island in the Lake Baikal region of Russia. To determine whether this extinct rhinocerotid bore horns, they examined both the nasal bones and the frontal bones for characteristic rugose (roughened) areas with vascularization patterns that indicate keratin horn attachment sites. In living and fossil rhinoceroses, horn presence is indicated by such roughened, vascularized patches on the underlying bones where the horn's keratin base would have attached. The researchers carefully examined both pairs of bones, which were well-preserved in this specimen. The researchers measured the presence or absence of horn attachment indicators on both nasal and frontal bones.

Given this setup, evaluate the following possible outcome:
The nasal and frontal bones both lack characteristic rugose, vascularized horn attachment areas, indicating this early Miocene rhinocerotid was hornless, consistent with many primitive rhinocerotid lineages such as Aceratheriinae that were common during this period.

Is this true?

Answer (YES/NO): NO